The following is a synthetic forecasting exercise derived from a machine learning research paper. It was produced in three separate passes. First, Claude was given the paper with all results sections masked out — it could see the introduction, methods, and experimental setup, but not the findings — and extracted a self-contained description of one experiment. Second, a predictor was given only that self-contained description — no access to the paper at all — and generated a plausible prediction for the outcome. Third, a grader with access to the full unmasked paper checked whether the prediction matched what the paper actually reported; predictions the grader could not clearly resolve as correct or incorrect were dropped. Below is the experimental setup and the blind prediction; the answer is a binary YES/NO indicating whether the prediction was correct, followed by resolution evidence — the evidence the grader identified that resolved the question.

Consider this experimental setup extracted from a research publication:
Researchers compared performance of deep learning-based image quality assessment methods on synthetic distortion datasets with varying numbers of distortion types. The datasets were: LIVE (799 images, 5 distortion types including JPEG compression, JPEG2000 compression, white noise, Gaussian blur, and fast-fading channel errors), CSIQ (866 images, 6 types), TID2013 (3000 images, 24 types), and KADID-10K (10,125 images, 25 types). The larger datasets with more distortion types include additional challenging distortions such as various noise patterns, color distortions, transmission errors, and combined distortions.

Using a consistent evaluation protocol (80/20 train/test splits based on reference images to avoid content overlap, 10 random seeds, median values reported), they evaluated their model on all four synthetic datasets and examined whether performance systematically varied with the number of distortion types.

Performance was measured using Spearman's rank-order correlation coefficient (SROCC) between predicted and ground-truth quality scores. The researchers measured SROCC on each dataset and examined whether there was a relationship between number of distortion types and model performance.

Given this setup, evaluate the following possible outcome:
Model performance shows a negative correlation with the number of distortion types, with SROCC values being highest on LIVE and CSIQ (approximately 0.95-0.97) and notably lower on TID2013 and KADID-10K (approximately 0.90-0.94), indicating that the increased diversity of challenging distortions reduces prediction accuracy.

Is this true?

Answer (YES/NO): NO